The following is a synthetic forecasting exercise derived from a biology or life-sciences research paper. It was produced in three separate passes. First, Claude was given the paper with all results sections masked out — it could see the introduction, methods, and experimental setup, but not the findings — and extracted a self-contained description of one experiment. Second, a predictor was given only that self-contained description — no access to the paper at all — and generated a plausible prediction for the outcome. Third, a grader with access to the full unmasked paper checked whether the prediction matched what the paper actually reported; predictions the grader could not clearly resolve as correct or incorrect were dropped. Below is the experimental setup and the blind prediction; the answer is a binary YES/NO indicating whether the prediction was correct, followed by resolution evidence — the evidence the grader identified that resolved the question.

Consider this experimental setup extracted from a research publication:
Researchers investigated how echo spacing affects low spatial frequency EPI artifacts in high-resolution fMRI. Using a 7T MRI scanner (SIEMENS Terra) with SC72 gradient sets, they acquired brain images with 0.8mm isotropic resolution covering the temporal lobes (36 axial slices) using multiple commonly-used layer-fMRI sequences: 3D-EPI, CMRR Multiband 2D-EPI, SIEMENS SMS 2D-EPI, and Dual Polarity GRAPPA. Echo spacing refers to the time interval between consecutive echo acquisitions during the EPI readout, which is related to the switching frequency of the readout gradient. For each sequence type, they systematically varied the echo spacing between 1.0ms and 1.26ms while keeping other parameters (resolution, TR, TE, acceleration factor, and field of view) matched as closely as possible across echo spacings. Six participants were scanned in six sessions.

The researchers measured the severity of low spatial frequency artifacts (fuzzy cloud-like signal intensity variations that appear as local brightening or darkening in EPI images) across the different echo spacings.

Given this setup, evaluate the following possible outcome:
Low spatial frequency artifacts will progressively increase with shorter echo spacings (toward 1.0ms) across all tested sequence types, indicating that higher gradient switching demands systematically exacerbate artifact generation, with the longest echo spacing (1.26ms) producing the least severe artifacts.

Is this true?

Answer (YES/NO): NO